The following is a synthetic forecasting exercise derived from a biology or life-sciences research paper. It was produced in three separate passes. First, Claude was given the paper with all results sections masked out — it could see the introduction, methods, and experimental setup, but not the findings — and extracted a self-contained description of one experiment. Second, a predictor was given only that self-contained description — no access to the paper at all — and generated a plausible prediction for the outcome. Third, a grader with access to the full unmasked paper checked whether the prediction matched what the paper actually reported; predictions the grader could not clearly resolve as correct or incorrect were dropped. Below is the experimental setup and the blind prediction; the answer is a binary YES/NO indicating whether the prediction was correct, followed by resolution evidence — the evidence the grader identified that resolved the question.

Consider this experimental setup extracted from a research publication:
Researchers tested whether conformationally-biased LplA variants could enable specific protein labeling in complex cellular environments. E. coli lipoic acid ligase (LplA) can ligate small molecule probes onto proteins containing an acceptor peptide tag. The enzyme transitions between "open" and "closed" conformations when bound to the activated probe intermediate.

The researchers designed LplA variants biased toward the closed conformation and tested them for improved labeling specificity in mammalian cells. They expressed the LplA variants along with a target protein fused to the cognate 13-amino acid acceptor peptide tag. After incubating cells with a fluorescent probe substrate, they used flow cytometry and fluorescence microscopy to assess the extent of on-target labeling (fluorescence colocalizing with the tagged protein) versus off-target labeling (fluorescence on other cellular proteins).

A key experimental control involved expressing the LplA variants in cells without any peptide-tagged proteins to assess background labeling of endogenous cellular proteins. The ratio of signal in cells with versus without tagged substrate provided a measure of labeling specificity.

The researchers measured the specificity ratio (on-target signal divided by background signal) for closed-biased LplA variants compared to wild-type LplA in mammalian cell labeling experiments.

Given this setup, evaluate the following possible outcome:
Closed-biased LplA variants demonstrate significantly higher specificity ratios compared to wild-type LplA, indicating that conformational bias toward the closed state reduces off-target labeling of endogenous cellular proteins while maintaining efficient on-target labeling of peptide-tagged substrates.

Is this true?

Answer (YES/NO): YES